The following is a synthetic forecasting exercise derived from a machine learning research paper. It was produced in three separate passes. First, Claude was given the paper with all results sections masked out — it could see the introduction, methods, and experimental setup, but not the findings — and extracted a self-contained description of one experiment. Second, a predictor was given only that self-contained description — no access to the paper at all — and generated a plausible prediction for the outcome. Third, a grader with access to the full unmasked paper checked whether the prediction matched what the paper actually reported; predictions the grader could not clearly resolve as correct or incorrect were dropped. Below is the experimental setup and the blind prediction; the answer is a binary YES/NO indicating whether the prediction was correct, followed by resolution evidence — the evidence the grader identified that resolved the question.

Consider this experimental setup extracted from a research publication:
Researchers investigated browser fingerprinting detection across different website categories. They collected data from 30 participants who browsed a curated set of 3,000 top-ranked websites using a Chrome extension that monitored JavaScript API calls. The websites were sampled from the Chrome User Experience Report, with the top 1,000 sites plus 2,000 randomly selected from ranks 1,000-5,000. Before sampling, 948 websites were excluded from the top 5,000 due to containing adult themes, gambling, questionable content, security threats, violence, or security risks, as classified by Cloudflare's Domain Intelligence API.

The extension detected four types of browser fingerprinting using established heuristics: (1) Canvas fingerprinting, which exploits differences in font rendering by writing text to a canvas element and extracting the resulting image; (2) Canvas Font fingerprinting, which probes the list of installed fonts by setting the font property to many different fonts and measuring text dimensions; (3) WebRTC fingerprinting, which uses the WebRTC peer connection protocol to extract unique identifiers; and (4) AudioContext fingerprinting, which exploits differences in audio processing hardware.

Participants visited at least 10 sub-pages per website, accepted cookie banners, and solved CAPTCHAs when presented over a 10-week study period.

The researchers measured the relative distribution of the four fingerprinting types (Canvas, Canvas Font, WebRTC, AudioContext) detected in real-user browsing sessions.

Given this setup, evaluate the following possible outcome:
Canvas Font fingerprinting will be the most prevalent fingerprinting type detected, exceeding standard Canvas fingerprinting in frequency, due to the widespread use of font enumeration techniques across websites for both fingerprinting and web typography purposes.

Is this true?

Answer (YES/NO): NO